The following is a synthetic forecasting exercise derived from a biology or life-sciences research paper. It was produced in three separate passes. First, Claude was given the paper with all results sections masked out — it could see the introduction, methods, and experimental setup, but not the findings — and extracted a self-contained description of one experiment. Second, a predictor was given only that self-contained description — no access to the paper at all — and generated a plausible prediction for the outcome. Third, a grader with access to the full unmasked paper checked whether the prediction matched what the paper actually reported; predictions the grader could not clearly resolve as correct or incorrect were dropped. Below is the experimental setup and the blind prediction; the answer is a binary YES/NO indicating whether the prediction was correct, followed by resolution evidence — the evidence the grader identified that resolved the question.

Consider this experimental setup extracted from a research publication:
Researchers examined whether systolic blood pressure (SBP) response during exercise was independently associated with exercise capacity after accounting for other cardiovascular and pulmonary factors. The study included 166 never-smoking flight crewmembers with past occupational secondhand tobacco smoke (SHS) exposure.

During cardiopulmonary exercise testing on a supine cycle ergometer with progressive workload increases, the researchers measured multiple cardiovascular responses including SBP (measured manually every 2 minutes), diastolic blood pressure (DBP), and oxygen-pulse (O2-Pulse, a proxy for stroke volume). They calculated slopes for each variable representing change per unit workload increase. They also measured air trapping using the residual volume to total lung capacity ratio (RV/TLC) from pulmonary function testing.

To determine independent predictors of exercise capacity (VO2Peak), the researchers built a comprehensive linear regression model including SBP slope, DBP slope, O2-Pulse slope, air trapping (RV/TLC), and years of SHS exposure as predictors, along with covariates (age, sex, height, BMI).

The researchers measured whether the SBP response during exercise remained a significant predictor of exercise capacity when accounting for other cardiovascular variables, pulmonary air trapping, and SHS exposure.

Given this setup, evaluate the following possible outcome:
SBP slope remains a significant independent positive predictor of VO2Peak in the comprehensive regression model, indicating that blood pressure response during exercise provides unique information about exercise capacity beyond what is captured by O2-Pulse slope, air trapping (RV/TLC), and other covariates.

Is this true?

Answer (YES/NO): NO